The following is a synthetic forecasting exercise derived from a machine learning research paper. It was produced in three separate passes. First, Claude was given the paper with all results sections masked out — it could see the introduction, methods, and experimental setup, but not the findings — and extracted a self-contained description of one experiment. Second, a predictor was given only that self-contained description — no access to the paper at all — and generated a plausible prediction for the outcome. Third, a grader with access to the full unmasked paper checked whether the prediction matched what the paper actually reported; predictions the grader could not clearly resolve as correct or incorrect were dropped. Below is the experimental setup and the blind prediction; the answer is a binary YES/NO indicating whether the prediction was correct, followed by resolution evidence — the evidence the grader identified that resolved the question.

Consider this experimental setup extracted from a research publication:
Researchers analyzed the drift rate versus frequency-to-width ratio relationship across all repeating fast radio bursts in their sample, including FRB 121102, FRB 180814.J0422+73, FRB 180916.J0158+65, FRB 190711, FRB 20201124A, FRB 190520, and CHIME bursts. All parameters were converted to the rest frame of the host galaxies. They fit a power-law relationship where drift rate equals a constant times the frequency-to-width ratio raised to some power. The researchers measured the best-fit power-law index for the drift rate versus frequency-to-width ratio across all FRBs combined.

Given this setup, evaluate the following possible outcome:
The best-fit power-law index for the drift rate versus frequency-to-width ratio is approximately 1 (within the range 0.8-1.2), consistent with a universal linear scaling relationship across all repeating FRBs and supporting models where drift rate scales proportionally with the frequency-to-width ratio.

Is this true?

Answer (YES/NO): YES